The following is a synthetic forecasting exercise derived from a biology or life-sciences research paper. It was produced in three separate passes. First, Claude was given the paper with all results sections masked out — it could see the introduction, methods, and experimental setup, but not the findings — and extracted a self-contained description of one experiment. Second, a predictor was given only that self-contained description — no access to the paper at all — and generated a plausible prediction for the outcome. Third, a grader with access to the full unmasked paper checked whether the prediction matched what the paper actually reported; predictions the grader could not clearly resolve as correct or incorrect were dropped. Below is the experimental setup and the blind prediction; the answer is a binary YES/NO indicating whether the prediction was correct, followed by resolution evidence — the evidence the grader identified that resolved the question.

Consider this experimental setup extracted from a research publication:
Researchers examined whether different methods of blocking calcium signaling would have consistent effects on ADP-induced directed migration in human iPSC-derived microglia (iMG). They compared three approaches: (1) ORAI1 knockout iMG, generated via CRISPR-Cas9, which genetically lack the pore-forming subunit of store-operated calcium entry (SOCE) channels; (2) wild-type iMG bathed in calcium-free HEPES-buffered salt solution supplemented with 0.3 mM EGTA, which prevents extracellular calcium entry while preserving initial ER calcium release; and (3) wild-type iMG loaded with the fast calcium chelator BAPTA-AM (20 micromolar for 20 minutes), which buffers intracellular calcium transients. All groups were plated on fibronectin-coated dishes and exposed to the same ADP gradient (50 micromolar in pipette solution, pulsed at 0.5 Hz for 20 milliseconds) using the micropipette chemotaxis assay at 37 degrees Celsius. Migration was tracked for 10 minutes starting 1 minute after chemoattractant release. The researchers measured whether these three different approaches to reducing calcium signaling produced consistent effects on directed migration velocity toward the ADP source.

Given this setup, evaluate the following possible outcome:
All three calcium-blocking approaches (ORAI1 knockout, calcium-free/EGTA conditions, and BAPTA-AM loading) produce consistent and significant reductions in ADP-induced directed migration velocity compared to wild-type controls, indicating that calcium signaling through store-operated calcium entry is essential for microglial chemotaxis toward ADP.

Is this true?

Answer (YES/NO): NO